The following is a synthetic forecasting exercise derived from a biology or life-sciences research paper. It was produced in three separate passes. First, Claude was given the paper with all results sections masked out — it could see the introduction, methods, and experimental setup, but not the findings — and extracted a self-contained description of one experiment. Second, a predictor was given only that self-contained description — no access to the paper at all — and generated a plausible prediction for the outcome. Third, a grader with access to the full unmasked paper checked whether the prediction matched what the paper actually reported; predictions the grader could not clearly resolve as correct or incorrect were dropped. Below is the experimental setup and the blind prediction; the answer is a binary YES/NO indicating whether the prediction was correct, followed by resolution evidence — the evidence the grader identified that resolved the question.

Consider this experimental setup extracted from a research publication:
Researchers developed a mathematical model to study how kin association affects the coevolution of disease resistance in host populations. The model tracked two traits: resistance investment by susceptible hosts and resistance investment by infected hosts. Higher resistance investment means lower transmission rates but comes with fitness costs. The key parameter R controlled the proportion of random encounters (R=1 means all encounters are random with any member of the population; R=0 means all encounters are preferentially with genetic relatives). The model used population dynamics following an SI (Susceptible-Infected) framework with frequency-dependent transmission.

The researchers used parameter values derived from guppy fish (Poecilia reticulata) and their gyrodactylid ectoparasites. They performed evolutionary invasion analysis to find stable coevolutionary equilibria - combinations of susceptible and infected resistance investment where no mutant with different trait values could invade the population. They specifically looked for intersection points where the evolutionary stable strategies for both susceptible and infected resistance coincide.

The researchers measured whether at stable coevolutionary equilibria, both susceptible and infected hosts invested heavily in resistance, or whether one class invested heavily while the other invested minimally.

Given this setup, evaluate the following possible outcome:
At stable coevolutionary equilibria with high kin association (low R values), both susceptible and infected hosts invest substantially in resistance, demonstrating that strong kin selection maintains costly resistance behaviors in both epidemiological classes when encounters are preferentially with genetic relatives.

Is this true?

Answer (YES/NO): NO